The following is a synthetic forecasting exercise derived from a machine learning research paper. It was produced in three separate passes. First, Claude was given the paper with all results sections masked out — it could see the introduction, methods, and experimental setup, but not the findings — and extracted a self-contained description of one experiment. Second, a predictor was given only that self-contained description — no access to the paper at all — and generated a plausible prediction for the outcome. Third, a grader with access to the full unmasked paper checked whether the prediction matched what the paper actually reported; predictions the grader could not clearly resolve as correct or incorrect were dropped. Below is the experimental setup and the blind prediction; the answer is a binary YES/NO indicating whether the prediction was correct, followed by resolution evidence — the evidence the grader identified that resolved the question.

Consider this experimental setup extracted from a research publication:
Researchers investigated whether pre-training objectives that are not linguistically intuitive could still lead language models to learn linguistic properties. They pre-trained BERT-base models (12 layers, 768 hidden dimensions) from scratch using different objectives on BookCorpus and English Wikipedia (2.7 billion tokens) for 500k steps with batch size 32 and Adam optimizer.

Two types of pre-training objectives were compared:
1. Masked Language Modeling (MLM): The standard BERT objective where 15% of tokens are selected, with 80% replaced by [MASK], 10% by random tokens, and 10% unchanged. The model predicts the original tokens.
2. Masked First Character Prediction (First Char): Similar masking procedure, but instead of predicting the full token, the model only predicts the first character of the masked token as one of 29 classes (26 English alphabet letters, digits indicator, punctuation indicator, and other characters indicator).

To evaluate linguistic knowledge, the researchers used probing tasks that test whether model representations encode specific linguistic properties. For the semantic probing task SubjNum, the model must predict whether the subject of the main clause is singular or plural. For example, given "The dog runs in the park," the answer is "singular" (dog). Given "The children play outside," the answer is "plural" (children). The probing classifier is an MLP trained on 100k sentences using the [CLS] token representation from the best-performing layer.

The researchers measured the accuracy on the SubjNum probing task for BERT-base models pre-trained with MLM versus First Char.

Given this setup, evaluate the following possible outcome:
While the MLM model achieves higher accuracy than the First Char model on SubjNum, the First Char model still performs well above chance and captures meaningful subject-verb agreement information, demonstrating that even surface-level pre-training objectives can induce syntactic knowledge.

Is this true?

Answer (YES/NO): NO